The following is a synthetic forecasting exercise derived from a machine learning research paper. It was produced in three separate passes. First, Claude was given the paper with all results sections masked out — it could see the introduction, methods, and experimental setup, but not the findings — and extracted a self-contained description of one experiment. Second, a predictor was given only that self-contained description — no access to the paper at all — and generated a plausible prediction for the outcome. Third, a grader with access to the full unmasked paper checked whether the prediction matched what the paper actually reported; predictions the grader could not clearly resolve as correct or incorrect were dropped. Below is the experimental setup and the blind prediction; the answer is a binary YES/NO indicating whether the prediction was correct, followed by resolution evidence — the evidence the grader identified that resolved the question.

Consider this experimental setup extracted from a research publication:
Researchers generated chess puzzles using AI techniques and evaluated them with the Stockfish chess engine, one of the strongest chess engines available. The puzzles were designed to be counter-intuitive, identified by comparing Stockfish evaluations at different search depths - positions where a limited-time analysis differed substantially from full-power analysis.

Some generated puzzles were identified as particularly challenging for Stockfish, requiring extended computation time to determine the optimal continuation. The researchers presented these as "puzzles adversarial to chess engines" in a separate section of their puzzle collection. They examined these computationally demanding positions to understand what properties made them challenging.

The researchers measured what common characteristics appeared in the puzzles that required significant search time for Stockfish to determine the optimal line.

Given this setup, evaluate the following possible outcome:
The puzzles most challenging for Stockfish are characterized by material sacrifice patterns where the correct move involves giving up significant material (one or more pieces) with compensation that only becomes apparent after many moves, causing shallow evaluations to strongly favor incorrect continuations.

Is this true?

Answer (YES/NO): NO